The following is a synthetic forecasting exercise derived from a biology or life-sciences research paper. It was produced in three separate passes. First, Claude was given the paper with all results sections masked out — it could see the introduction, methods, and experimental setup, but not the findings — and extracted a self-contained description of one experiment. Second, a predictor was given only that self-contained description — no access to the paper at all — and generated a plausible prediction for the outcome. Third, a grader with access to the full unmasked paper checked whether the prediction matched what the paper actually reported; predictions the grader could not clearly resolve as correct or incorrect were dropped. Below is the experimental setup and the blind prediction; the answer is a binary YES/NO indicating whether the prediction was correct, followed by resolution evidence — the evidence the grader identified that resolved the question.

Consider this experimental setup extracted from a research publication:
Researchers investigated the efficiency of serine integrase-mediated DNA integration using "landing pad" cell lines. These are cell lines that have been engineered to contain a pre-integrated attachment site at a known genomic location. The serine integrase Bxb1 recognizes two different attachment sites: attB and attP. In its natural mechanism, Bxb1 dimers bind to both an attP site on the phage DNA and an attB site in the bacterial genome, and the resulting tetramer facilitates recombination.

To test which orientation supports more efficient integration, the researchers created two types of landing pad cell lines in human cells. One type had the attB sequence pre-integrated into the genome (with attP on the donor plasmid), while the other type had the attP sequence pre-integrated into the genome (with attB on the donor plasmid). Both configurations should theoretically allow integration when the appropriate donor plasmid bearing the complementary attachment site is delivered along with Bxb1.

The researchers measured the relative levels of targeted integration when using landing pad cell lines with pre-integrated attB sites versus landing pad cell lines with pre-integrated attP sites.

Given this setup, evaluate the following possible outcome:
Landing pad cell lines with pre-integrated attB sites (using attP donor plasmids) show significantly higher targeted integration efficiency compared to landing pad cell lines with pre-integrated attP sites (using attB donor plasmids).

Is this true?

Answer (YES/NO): YES